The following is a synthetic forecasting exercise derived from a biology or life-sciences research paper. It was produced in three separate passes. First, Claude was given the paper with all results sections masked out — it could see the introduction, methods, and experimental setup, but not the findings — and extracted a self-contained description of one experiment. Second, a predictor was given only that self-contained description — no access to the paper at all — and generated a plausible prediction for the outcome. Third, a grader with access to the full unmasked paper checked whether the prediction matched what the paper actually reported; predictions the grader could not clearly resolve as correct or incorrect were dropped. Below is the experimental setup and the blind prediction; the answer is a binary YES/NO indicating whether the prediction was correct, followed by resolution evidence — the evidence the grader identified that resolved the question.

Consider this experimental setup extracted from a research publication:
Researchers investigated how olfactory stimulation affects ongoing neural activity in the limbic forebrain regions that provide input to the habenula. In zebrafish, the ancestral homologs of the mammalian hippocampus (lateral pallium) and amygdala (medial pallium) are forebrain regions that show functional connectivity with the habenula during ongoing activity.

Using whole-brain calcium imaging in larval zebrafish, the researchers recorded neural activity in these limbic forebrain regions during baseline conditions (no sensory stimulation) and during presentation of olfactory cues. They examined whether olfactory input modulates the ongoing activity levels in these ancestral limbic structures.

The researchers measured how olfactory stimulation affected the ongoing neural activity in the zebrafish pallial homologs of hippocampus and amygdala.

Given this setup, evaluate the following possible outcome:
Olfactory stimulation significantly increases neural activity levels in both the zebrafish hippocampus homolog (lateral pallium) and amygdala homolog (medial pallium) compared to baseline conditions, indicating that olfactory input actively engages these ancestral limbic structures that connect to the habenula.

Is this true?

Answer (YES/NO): NO